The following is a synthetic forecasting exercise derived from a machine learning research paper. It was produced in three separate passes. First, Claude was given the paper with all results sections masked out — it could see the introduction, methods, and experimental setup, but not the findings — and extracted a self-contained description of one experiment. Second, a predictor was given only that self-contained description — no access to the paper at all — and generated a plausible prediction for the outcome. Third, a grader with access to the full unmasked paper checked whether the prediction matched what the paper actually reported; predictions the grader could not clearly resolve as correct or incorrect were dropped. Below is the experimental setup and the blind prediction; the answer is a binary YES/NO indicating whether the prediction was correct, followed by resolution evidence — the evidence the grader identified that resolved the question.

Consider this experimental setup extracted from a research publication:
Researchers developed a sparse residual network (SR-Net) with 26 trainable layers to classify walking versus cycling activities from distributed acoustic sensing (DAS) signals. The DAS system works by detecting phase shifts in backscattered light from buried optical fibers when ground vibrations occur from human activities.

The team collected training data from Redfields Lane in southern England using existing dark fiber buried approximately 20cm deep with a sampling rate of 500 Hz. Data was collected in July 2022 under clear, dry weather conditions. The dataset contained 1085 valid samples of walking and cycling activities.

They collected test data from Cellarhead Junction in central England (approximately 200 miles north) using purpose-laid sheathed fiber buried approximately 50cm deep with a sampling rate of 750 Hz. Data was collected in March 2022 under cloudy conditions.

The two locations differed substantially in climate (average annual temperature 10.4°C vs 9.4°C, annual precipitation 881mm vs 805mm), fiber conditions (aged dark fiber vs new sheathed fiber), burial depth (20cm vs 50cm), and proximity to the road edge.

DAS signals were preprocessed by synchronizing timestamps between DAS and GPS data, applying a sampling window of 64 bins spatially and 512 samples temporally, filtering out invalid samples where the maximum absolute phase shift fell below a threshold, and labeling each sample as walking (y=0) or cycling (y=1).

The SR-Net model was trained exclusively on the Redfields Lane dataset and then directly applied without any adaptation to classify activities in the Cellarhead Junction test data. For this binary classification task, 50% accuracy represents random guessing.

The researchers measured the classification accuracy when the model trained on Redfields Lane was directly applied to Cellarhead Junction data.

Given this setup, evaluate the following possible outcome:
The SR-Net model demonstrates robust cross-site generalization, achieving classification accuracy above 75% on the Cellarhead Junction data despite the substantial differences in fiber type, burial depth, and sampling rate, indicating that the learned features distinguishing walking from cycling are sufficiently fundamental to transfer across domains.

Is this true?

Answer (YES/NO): NO